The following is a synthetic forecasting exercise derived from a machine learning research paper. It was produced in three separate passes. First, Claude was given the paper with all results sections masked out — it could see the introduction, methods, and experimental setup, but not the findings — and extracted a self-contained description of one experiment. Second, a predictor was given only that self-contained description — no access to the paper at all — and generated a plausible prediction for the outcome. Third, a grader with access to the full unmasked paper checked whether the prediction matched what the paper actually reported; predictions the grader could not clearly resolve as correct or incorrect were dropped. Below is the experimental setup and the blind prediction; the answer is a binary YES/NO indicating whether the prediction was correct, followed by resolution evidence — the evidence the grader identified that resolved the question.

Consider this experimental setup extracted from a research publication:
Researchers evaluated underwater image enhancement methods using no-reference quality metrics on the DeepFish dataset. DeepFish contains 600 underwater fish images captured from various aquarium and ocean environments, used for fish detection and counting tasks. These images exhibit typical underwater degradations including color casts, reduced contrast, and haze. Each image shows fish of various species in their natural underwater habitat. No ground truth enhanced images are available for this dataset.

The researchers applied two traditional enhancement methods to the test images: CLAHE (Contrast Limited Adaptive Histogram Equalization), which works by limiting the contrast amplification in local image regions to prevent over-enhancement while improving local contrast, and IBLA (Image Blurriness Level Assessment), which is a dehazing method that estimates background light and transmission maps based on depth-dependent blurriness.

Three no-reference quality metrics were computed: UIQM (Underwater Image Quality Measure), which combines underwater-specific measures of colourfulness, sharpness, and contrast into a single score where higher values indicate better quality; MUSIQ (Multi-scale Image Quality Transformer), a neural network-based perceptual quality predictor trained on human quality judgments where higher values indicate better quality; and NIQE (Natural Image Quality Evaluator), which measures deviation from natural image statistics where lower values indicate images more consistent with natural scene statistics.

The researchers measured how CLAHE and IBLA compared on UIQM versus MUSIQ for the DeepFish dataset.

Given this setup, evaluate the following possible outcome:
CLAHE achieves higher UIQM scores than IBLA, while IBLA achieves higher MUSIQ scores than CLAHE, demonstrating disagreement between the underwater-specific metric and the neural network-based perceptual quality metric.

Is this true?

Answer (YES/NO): YES